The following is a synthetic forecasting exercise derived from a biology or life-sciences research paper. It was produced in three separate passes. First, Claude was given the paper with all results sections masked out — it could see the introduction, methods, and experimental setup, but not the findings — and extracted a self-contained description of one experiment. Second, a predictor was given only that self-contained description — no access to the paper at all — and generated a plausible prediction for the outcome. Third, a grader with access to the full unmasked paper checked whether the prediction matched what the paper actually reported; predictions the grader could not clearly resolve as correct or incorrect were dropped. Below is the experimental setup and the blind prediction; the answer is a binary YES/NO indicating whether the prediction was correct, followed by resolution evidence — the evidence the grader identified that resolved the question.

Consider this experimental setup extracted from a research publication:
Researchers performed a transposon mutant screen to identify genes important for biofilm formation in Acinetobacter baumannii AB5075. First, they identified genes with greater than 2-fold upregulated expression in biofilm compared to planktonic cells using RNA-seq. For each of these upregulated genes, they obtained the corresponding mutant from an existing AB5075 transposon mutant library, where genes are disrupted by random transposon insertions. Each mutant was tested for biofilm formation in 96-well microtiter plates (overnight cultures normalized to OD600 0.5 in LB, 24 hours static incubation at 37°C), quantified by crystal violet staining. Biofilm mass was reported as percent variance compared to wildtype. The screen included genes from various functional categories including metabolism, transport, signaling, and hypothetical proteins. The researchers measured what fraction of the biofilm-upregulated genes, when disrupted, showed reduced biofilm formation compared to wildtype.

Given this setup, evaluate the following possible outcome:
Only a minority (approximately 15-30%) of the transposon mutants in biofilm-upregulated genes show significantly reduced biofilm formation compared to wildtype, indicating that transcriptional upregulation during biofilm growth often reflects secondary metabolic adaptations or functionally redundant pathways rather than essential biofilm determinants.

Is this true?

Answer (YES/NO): NO